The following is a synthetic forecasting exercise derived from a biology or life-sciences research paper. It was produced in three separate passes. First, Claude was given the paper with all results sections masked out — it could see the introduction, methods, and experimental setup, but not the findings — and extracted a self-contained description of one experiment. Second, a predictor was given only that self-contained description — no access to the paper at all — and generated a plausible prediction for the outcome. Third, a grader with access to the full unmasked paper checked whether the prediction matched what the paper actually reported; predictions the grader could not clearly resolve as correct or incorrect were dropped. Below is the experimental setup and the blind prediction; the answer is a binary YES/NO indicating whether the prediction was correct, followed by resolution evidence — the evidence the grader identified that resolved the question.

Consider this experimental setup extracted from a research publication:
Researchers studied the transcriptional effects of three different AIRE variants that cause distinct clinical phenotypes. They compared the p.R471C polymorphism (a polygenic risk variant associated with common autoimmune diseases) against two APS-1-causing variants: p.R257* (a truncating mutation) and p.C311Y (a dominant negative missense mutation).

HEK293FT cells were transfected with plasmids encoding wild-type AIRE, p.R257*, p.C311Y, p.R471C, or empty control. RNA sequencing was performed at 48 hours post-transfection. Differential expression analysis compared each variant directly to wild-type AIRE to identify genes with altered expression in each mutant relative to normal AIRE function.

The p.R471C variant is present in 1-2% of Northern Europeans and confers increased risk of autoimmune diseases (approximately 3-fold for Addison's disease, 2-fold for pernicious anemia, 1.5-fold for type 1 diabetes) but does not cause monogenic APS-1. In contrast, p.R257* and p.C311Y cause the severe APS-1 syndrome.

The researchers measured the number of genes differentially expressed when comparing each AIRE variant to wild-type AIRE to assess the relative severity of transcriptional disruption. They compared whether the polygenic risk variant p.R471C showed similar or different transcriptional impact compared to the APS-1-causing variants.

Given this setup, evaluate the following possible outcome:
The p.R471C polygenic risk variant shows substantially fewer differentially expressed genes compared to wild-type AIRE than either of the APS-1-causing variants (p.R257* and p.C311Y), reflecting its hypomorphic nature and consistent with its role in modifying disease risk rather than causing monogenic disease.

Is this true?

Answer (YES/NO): NO